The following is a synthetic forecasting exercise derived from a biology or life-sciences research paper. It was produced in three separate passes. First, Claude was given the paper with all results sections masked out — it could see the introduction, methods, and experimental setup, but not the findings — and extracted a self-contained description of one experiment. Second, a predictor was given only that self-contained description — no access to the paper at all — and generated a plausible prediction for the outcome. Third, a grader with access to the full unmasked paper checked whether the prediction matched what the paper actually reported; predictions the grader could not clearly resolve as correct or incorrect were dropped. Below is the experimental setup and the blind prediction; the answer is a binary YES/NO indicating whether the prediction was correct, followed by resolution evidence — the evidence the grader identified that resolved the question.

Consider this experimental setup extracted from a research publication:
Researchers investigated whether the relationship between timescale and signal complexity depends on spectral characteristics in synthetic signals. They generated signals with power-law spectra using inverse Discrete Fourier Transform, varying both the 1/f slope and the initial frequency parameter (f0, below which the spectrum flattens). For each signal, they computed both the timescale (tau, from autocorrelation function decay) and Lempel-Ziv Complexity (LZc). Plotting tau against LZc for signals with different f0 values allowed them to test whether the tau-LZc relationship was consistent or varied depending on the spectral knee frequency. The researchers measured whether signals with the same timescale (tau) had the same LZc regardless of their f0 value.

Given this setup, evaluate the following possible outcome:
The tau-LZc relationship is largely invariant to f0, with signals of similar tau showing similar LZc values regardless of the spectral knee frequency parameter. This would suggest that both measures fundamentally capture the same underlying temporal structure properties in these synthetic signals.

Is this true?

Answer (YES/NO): NO